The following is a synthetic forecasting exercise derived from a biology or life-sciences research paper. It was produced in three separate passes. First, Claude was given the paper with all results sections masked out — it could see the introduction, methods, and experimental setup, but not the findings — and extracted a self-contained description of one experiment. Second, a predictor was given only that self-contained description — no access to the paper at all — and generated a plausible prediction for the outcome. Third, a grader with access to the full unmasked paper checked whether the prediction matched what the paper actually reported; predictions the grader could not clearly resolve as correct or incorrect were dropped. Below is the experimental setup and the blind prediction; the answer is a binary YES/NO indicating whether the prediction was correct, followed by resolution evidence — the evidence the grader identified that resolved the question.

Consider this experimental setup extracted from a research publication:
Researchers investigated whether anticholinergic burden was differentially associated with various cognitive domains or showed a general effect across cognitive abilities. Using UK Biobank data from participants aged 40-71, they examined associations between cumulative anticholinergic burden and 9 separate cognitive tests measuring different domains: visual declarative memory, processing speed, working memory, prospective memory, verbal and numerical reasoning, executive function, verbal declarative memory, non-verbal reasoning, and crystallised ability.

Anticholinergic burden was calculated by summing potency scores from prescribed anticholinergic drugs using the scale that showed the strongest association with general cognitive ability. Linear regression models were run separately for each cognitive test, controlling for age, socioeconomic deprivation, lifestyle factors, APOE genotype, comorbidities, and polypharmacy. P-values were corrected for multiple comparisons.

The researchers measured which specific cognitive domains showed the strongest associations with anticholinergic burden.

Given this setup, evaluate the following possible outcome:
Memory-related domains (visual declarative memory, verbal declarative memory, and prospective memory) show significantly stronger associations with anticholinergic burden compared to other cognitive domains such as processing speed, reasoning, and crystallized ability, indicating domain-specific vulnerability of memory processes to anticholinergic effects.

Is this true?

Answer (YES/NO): NO